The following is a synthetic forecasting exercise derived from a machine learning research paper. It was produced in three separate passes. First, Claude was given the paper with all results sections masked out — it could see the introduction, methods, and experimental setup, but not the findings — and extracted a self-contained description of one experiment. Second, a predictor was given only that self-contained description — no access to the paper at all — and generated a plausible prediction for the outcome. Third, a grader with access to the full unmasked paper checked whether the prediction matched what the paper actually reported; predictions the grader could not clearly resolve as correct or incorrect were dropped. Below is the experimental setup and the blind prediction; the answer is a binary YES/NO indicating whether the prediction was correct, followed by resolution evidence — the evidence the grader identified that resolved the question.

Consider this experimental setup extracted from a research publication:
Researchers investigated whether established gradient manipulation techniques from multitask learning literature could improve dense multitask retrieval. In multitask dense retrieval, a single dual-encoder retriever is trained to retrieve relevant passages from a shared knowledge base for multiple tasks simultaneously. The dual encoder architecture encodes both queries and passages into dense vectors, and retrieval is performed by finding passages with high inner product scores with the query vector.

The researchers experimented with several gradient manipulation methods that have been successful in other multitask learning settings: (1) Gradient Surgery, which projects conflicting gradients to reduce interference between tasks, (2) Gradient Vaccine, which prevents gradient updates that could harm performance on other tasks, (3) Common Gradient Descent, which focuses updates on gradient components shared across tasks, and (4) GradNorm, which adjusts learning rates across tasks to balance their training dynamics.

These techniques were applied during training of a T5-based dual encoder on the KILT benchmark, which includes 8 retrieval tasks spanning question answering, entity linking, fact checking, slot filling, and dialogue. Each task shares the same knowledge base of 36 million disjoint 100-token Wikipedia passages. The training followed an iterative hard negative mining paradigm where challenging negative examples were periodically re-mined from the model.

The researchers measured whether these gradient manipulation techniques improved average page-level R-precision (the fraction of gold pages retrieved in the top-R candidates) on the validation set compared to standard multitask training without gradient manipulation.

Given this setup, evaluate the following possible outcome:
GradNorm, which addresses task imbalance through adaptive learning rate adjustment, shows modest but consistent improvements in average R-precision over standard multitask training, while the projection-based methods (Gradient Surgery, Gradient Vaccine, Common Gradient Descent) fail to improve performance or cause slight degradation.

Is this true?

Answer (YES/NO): YES